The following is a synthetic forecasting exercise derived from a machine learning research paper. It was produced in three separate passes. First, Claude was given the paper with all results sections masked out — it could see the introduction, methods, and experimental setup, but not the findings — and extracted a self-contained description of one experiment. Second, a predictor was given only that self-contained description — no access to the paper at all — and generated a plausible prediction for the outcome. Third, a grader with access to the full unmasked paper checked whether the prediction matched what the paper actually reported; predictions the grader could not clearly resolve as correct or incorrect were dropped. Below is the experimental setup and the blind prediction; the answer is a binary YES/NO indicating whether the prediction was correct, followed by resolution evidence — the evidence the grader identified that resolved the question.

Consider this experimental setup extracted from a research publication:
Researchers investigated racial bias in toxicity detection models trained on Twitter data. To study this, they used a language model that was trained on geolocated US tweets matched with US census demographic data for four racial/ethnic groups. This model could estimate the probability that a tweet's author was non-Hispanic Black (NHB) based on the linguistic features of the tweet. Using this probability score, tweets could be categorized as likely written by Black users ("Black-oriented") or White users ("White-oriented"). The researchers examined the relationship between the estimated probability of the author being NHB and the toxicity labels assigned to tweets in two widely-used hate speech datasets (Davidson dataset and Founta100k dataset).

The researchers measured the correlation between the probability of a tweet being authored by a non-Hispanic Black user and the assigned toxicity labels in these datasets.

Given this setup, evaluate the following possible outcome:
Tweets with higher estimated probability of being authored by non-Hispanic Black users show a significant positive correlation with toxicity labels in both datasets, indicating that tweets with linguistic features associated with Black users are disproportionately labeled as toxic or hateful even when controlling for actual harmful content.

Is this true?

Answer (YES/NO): YES